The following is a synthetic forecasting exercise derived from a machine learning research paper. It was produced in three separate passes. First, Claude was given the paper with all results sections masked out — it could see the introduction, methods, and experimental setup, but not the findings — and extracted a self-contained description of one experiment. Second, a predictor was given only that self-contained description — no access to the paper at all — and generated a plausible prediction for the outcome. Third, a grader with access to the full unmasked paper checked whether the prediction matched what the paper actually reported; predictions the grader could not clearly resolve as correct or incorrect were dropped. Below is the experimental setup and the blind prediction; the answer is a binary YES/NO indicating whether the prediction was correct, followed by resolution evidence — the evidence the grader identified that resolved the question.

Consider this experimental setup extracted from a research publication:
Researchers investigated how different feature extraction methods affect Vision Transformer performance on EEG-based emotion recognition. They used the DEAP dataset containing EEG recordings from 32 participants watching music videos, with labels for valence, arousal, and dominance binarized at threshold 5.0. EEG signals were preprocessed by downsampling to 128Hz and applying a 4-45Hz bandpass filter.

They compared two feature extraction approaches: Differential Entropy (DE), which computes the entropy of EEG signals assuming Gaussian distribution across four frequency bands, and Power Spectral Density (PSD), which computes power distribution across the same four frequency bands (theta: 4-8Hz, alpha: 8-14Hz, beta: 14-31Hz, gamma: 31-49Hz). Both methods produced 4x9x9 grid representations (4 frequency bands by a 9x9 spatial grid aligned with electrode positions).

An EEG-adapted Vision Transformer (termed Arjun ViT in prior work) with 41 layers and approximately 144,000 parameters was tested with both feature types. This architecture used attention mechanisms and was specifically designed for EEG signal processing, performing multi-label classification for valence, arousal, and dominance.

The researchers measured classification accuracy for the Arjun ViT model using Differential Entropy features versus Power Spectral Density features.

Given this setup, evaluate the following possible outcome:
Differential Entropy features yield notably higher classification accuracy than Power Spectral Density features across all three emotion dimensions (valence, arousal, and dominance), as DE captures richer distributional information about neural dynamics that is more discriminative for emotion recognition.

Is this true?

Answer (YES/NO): NO